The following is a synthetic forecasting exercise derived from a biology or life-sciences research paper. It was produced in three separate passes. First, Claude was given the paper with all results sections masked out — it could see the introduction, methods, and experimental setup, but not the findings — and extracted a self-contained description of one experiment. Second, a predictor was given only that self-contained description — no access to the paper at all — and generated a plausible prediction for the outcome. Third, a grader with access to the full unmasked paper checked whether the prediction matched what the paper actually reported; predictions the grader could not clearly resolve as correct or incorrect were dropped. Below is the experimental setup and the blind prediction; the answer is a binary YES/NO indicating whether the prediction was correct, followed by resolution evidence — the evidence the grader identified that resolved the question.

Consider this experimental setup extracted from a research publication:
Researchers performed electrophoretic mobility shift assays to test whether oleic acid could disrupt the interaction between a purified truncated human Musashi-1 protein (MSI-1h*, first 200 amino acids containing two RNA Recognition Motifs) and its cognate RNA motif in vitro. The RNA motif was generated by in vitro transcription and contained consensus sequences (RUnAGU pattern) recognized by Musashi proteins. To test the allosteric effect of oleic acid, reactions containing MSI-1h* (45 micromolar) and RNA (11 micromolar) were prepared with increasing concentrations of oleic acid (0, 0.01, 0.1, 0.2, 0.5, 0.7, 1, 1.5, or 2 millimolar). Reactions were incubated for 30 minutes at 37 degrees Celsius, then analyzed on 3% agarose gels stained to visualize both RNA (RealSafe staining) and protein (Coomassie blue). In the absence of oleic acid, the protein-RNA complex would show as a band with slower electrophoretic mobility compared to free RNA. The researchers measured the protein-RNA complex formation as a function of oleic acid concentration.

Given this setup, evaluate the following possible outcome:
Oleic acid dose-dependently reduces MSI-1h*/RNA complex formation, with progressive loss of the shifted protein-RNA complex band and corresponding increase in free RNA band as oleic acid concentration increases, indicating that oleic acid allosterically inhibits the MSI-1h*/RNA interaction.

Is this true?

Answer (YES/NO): YES